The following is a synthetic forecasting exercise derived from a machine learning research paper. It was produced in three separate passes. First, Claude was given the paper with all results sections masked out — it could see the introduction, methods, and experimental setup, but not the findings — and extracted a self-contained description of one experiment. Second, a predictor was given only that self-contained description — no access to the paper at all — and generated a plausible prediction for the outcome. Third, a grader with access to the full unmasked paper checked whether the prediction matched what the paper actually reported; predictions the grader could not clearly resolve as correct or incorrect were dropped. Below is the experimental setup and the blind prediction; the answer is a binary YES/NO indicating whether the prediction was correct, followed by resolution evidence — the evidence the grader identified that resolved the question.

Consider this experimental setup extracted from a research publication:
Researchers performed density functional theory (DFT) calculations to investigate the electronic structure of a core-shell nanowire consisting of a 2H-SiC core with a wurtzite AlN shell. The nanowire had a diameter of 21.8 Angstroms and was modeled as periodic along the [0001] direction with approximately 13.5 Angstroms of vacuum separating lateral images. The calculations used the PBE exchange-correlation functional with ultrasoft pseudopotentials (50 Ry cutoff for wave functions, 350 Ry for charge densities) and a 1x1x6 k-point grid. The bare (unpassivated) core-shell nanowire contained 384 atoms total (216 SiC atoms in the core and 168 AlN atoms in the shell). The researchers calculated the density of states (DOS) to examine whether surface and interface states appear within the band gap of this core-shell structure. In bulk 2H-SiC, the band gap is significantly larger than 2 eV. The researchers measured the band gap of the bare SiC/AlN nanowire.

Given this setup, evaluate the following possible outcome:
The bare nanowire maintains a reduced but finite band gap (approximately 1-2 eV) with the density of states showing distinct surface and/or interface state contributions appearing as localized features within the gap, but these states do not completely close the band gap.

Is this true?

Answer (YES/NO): NO